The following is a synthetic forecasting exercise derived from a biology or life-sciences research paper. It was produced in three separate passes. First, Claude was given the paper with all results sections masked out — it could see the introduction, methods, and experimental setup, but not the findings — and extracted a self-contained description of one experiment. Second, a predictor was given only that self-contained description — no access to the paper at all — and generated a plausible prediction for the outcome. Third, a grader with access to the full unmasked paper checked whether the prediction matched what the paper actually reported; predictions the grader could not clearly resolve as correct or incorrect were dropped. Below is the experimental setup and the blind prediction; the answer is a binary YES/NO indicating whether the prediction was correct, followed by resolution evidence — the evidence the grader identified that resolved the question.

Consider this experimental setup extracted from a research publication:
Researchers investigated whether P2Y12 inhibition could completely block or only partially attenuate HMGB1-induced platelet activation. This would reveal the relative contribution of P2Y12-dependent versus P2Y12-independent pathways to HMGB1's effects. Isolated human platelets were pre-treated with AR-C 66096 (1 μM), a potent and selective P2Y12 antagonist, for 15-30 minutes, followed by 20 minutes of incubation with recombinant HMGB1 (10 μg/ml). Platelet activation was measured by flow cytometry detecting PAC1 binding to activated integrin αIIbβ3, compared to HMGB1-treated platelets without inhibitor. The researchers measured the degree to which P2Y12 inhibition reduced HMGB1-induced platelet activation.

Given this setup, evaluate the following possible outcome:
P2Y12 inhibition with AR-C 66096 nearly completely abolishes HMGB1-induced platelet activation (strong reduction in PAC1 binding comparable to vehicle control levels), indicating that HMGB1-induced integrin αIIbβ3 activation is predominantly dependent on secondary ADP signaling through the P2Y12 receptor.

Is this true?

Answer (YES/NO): NO